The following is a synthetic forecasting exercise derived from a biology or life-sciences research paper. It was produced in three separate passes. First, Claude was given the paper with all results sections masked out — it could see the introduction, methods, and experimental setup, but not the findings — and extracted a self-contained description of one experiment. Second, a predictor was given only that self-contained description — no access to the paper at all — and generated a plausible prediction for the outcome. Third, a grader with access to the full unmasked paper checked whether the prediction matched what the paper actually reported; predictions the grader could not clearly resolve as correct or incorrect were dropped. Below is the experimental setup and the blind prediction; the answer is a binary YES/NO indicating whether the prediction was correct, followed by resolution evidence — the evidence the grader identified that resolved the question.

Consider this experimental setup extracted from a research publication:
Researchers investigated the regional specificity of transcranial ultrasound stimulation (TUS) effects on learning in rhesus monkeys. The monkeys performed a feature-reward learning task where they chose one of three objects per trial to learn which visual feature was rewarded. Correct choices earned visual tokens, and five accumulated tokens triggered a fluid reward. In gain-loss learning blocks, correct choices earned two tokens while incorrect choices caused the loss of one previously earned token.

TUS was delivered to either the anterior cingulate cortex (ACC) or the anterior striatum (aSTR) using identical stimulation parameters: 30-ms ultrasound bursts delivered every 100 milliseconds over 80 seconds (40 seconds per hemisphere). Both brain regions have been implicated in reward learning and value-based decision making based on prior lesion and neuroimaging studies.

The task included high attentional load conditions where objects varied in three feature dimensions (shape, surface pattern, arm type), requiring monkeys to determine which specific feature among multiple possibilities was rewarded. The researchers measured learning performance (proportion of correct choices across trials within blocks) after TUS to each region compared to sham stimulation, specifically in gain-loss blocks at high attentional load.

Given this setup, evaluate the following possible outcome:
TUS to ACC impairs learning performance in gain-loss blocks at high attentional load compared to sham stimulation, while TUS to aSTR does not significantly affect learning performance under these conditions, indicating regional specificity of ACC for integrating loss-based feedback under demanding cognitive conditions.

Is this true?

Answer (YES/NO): YES